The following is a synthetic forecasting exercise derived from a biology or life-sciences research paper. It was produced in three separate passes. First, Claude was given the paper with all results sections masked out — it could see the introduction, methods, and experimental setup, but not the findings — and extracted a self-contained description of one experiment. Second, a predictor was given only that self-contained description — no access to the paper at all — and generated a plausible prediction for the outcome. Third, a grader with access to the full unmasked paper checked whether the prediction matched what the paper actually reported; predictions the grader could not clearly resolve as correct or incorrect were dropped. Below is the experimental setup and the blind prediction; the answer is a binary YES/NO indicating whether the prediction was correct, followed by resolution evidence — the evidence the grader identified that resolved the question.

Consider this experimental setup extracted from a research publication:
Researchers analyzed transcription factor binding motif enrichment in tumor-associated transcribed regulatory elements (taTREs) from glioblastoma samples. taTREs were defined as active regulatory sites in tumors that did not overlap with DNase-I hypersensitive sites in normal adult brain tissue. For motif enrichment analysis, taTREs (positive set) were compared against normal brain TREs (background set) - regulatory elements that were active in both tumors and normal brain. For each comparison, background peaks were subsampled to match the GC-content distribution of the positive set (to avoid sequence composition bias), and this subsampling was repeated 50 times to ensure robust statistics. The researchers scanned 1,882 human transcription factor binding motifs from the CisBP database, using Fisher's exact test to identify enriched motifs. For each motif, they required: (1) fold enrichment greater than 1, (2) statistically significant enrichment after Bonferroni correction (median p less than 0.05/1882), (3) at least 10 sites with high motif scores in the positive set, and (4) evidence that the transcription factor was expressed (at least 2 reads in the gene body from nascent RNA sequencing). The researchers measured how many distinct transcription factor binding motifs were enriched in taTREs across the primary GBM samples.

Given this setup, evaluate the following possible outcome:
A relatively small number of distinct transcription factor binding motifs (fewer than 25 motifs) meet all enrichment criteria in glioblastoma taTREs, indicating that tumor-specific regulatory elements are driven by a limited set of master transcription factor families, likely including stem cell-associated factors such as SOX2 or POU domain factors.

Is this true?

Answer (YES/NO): YES